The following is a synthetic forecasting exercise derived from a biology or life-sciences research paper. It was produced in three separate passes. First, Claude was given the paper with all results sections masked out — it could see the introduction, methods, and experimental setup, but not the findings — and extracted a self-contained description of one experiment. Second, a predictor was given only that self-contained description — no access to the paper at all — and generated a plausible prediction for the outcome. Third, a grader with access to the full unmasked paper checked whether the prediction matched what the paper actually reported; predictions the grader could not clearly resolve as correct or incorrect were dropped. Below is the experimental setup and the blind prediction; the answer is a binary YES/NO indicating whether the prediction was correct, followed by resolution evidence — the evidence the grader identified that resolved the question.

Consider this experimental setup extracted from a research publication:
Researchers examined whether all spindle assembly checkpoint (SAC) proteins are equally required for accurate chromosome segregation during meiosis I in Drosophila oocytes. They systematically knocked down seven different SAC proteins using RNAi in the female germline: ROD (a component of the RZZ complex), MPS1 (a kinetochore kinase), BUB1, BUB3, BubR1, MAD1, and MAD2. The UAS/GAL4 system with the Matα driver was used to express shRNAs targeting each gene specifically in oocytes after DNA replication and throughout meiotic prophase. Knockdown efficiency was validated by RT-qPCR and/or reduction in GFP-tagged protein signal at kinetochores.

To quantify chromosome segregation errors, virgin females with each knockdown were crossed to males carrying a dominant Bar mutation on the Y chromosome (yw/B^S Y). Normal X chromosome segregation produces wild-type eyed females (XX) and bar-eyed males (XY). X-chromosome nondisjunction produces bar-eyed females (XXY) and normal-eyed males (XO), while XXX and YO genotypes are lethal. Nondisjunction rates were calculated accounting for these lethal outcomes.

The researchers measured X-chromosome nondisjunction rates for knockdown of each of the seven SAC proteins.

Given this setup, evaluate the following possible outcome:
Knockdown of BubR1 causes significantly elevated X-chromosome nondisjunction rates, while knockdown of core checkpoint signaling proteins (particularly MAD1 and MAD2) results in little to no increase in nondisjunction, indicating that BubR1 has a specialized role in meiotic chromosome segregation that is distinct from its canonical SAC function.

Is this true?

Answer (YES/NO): NO